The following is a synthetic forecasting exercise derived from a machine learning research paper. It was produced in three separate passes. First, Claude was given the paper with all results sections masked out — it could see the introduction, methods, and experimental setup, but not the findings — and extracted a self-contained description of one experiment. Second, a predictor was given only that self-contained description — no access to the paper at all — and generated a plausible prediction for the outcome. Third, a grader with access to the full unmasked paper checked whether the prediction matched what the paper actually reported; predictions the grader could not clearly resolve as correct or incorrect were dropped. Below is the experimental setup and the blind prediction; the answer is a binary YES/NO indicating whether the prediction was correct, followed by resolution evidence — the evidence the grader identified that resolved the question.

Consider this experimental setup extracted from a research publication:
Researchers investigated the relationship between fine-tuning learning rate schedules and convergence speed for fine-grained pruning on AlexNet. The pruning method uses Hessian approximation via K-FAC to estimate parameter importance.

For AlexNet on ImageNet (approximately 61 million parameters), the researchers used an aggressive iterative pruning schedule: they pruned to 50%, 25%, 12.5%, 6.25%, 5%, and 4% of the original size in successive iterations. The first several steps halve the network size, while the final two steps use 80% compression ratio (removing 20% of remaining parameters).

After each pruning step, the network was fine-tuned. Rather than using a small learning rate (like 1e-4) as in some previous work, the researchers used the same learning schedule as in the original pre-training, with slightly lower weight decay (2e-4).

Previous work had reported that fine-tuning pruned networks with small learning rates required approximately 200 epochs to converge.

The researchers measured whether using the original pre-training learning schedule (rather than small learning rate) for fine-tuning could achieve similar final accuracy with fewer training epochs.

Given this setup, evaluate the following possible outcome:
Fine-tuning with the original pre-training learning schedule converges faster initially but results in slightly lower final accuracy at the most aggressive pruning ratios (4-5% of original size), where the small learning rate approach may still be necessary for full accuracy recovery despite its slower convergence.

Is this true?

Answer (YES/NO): NO